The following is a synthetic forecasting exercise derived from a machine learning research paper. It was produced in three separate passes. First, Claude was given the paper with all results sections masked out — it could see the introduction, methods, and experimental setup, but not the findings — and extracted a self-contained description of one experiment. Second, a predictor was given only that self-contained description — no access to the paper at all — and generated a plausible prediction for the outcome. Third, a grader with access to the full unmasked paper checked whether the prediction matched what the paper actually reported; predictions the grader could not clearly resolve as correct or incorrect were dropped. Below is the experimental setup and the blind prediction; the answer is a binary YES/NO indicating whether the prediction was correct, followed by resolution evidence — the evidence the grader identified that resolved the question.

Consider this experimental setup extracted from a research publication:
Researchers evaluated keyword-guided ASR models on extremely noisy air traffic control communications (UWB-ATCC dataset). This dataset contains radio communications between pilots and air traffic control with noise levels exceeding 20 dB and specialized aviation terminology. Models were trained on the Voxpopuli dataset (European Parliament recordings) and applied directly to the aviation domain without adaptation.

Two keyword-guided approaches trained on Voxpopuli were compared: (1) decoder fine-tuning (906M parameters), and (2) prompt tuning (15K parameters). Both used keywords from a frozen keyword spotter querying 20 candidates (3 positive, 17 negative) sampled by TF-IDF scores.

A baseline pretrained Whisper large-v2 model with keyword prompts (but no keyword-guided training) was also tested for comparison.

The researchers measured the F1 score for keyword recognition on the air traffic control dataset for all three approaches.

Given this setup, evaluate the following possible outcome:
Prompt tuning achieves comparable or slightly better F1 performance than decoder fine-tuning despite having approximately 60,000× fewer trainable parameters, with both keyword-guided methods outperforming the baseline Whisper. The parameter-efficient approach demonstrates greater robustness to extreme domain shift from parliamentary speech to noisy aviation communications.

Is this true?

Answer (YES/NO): YES